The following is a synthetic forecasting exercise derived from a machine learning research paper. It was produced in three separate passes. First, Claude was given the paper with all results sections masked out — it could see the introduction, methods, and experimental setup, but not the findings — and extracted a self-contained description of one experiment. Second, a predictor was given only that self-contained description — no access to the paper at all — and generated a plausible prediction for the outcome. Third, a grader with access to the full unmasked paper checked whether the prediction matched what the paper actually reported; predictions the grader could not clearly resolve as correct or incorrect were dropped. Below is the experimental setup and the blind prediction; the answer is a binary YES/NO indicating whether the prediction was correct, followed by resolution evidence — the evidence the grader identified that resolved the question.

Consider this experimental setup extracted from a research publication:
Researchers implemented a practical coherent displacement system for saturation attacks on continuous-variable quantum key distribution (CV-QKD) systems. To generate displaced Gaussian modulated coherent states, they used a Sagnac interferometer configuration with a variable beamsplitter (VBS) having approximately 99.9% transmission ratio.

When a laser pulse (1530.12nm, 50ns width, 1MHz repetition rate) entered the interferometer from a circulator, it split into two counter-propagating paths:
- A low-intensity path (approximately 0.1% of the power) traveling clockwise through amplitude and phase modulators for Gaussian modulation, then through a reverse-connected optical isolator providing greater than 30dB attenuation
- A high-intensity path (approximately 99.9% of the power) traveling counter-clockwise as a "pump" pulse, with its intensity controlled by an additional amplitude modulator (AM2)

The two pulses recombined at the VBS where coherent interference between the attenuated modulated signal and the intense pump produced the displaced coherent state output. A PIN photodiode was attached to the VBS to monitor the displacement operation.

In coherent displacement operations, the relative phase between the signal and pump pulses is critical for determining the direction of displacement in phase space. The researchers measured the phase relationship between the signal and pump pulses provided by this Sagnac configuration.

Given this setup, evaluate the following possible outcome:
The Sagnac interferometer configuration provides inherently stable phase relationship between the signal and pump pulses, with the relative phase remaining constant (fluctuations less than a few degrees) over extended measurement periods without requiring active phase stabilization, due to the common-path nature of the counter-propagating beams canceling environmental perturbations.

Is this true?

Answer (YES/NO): YES